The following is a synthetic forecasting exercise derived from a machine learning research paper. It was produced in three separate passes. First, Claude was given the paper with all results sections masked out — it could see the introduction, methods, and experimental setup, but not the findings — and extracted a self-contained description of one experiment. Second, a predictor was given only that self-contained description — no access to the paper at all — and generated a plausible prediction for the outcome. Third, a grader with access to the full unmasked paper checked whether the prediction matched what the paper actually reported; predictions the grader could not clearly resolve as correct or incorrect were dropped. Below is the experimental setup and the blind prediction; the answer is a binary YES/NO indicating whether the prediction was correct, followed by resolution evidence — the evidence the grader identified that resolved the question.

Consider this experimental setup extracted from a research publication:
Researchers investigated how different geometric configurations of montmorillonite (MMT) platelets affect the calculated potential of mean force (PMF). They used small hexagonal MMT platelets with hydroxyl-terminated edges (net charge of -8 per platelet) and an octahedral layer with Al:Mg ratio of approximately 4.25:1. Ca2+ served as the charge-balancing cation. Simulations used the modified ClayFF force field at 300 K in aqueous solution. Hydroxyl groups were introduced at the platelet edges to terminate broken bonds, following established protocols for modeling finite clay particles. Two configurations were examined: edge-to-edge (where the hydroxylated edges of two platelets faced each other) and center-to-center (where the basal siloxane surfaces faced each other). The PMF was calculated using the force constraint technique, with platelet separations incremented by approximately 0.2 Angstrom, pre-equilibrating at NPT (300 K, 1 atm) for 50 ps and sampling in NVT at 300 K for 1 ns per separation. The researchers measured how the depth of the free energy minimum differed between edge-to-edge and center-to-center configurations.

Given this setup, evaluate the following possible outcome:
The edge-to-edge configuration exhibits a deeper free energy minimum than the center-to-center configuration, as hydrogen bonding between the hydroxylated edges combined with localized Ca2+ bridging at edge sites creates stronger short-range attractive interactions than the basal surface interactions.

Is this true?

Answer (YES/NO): NO